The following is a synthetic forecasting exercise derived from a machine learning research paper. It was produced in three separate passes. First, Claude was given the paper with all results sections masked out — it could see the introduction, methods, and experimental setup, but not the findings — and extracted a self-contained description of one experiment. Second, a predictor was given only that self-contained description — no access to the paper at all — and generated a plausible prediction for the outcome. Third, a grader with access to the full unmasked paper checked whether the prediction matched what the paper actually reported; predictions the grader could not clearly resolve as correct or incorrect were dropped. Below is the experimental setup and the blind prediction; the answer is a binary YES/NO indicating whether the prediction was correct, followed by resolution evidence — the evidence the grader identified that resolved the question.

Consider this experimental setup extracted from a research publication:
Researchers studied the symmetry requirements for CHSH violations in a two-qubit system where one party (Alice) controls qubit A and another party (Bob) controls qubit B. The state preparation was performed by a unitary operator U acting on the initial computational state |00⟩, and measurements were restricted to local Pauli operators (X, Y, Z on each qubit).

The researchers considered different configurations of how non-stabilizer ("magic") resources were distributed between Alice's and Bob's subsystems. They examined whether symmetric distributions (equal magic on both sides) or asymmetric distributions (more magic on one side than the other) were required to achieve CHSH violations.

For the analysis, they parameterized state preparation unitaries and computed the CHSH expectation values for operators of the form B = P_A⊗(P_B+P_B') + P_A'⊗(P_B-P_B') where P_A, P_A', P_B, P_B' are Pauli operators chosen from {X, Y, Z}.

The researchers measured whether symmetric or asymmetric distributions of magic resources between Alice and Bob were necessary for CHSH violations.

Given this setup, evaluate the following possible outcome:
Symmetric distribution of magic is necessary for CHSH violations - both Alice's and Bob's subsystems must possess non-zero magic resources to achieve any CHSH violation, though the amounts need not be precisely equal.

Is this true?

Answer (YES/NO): NO